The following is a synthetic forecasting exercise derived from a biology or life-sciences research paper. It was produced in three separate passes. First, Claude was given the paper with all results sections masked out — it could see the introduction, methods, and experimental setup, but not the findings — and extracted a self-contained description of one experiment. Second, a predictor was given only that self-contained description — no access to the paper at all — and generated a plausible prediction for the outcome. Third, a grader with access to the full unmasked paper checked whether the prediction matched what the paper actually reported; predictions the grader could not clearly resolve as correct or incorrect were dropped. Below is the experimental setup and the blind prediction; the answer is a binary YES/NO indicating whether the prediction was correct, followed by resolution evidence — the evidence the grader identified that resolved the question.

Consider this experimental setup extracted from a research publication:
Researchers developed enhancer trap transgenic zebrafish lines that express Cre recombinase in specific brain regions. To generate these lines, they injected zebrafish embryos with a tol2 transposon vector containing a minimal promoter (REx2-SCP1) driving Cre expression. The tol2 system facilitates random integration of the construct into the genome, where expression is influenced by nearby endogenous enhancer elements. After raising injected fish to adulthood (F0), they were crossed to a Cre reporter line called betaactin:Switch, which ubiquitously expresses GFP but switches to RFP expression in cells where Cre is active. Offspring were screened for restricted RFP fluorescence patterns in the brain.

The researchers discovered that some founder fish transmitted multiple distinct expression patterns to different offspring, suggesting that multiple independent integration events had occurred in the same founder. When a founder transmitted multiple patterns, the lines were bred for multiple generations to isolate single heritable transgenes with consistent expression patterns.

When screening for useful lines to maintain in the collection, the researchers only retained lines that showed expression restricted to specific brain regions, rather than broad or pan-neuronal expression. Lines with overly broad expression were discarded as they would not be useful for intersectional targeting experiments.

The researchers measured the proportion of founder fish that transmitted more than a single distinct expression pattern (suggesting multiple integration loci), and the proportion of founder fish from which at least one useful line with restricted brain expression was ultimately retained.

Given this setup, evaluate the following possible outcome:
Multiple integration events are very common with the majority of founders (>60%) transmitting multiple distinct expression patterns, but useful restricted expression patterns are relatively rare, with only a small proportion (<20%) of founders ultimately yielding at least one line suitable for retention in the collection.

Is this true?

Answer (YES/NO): NO